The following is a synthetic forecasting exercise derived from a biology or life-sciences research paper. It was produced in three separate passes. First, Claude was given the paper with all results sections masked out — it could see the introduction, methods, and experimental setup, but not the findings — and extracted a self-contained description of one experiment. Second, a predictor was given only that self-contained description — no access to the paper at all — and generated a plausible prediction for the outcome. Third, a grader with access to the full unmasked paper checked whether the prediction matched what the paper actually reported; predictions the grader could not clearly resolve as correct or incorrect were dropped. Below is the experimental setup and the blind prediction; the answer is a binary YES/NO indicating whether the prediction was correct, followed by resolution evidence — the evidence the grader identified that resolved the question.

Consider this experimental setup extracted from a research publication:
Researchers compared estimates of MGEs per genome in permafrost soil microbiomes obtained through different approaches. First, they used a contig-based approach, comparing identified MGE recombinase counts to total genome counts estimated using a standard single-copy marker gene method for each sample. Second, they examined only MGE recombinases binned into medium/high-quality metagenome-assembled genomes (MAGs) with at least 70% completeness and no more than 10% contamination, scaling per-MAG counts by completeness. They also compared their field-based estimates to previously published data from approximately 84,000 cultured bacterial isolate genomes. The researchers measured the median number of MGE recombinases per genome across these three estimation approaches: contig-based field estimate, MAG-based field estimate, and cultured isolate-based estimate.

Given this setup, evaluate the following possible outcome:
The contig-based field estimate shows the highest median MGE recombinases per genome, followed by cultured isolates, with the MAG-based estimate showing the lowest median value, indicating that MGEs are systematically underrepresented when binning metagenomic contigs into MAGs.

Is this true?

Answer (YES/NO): YES